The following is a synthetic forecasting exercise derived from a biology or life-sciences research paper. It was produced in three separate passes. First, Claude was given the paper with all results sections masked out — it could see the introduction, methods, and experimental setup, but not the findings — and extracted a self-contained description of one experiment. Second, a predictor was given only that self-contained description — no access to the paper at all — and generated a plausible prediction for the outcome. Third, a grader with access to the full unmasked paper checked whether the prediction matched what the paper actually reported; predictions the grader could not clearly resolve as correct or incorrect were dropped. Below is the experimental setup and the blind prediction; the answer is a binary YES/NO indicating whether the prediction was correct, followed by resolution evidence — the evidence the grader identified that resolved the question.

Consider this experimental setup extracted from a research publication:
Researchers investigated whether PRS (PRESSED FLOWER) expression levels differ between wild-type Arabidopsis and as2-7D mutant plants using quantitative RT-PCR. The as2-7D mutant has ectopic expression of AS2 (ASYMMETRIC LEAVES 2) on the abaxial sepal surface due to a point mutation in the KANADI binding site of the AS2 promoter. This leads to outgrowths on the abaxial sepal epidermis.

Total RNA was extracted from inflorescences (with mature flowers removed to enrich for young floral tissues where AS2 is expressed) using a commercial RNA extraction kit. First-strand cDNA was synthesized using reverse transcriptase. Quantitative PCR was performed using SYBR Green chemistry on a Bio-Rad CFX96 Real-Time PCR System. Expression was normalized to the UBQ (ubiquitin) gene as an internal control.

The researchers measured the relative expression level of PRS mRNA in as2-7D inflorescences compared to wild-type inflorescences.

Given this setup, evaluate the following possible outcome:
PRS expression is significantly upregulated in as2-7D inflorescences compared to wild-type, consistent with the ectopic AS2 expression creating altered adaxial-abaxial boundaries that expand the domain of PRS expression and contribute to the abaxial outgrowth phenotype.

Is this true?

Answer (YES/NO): YES